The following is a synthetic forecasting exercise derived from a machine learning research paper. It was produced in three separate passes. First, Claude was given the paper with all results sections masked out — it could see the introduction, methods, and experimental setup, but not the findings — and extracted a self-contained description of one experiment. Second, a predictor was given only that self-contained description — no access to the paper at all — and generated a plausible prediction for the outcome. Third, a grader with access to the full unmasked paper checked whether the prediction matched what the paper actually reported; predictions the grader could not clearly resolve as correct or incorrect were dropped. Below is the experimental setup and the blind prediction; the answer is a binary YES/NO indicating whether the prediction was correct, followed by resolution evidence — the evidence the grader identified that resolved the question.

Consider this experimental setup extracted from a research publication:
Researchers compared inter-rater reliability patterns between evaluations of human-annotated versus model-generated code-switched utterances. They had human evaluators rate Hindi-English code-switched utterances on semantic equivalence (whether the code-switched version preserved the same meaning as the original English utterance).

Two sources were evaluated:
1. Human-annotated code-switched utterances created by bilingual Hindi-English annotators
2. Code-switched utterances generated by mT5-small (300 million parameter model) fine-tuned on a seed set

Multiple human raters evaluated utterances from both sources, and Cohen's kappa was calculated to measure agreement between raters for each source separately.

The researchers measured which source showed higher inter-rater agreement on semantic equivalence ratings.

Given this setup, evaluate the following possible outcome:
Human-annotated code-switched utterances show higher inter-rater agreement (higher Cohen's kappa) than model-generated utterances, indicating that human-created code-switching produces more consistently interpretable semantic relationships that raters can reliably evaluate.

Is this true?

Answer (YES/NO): NO